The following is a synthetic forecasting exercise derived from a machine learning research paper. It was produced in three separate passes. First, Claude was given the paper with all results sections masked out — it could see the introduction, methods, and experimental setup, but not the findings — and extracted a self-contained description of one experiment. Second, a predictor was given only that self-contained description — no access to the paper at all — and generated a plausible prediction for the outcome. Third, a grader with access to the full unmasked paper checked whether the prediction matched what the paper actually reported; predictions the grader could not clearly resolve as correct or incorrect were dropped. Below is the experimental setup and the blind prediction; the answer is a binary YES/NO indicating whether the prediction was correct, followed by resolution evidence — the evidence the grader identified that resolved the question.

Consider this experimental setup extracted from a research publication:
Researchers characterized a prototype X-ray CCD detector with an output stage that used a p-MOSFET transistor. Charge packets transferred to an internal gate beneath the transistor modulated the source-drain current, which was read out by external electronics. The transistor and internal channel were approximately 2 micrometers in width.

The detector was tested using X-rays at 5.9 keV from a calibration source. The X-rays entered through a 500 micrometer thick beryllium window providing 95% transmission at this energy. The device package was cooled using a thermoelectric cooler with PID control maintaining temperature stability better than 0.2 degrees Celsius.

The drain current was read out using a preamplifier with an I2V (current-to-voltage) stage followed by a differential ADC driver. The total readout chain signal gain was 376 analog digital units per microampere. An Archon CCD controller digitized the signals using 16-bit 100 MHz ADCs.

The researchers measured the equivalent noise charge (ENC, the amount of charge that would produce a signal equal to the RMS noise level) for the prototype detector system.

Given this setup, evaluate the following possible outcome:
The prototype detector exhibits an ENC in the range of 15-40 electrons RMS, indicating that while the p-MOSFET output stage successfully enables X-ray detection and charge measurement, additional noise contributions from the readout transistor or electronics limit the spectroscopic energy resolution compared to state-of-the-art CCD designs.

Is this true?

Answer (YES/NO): YES